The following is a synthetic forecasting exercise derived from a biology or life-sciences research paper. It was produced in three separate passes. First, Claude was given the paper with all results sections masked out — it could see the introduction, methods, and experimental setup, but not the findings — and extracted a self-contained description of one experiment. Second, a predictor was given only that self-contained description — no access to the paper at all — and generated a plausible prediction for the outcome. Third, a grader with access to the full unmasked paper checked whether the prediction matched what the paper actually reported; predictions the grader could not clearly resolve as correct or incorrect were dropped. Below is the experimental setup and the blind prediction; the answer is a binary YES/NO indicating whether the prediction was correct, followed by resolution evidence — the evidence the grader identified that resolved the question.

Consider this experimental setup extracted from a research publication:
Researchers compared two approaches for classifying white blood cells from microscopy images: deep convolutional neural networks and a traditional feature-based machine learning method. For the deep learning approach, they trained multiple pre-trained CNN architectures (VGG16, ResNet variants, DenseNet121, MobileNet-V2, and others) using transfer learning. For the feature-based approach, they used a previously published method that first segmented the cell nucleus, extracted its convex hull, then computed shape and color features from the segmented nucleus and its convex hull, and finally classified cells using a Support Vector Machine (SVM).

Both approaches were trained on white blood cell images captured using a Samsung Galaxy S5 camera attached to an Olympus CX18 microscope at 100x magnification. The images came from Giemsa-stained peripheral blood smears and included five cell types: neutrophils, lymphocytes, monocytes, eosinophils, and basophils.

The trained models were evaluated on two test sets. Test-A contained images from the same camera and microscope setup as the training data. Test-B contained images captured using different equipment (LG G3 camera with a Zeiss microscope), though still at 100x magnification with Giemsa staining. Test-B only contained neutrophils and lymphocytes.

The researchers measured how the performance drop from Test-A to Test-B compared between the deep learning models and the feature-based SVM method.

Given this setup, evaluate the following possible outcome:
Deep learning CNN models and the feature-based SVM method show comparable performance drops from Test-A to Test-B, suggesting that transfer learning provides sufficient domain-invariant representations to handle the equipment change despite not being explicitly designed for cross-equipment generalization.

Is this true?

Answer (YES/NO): NO